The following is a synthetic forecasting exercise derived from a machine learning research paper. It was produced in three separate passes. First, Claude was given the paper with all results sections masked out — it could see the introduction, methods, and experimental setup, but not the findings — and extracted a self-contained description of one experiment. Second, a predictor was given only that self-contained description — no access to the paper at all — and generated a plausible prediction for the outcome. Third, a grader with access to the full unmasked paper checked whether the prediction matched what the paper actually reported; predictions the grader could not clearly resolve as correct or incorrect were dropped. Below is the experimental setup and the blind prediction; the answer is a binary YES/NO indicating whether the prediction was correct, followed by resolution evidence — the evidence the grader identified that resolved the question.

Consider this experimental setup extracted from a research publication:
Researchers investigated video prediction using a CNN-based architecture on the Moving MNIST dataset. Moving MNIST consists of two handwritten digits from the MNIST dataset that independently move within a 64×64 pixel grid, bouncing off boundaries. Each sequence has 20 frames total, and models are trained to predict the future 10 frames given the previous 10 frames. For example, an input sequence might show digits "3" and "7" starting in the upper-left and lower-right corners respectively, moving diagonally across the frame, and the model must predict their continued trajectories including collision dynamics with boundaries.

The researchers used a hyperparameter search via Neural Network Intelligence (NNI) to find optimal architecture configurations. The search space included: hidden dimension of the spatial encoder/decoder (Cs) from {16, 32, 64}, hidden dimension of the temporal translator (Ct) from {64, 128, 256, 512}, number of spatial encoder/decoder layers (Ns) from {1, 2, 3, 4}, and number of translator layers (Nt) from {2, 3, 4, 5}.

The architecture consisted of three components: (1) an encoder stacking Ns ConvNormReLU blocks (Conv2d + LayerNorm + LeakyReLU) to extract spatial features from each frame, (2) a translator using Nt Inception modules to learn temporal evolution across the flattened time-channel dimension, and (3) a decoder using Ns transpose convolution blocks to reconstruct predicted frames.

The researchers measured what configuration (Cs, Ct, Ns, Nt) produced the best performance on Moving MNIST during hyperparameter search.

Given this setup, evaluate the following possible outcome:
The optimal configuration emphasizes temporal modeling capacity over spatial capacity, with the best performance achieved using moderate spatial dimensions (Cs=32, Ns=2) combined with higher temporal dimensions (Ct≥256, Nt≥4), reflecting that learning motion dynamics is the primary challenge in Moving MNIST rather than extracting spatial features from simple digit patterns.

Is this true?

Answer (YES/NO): NO